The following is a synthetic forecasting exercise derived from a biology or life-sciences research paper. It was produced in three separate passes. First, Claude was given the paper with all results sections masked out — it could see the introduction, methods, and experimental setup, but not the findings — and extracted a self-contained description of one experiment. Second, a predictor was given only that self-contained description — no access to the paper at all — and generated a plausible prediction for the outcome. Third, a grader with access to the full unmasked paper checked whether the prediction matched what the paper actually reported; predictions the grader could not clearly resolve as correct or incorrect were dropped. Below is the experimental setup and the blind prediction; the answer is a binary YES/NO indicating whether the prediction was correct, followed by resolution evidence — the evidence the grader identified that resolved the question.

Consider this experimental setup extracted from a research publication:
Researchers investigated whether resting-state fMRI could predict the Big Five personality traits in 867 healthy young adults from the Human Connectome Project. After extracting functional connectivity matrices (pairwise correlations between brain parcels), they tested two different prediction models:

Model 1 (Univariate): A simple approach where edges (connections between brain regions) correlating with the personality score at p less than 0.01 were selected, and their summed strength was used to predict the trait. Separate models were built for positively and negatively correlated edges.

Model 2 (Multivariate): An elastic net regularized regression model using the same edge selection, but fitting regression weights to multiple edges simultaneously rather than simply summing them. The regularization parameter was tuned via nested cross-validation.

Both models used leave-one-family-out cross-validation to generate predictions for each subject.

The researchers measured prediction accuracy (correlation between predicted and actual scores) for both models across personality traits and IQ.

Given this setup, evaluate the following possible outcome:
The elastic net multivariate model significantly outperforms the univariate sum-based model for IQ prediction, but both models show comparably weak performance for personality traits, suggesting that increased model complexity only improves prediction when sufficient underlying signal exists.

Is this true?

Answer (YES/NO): NO